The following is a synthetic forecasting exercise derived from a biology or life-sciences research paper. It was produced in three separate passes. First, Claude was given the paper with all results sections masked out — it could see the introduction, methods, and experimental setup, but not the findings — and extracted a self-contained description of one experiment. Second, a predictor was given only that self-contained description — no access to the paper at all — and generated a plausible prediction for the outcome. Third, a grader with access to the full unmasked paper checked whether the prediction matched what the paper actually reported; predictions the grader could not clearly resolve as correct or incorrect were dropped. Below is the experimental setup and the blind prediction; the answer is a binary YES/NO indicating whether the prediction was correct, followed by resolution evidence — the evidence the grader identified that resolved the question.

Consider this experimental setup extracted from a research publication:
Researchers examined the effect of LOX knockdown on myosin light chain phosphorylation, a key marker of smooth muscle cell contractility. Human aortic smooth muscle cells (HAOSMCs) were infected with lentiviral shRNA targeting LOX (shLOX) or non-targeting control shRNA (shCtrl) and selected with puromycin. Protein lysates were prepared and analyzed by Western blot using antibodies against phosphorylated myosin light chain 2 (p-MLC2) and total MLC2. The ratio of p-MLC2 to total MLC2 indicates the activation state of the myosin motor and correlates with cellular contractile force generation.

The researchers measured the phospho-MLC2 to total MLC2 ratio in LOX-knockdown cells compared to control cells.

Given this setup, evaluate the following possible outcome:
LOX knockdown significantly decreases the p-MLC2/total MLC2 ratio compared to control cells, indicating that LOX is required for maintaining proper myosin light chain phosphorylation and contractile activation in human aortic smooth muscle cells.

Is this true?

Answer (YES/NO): NO